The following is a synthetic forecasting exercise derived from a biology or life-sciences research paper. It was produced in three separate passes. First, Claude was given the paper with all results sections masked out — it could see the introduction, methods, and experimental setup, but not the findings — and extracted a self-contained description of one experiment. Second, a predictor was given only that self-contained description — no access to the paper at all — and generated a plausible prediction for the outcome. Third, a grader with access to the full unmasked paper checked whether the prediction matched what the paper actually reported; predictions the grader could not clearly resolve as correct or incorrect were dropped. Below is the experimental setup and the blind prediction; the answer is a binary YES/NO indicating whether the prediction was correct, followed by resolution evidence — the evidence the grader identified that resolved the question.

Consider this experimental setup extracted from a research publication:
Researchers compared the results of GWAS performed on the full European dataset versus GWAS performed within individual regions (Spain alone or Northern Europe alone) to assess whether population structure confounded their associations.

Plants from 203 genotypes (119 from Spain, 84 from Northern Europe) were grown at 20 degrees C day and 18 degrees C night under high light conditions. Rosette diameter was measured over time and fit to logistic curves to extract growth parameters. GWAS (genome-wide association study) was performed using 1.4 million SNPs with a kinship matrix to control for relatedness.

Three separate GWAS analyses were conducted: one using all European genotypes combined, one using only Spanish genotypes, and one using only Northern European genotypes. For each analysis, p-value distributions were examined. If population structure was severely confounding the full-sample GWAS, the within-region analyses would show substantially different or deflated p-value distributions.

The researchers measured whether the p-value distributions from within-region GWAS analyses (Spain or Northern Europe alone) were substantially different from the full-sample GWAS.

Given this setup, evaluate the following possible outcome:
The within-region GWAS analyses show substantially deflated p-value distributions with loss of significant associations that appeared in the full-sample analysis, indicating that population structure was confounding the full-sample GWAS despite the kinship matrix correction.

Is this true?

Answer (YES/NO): NO